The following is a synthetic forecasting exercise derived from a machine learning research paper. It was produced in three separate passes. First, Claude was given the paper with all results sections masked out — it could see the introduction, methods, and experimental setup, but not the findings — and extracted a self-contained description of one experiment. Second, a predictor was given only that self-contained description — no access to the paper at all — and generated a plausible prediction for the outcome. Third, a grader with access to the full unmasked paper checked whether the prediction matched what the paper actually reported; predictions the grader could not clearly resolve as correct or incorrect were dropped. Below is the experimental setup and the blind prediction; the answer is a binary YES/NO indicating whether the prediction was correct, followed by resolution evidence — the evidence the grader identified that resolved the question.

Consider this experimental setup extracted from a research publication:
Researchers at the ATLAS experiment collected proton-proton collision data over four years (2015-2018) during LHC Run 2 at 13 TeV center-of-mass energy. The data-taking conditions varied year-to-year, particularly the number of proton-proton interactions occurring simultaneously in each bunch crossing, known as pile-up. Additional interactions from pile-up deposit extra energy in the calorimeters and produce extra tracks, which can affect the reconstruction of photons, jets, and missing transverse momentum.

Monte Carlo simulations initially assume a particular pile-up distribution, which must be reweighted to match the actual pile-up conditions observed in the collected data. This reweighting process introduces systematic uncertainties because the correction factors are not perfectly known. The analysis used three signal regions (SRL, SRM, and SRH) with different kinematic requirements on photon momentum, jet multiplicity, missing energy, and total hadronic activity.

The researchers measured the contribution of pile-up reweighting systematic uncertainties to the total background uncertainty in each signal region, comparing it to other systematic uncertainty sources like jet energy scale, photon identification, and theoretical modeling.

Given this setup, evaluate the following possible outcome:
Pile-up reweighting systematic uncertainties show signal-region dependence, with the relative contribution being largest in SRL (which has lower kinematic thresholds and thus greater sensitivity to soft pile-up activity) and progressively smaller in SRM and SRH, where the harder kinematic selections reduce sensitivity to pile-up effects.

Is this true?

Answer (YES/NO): NO